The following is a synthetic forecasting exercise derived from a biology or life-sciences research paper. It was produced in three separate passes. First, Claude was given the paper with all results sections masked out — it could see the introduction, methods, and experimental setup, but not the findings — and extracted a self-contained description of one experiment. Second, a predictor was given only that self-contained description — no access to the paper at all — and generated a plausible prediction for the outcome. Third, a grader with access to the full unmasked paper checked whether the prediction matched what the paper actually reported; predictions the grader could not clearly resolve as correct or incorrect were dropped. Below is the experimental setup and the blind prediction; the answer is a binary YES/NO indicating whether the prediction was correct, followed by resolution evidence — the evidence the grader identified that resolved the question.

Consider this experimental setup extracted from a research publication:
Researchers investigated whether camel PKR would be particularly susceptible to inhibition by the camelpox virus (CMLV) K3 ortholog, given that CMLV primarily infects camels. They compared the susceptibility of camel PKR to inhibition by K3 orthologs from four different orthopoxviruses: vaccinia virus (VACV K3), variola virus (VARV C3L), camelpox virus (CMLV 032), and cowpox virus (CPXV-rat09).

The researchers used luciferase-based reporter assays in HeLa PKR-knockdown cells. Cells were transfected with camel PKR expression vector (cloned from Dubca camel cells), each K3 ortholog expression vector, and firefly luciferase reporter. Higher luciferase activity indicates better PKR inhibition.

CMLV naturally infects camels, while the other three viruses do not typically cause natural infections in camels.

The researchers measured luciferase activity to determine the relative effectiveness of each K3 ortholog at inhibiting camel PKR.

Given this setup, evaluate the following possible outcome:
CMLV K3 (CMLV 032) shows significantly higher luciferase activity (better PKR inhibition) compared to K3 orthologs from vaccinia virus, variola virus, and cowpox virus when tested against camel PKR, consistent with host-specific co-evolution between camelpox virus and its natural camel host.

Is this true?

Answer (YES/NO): NO